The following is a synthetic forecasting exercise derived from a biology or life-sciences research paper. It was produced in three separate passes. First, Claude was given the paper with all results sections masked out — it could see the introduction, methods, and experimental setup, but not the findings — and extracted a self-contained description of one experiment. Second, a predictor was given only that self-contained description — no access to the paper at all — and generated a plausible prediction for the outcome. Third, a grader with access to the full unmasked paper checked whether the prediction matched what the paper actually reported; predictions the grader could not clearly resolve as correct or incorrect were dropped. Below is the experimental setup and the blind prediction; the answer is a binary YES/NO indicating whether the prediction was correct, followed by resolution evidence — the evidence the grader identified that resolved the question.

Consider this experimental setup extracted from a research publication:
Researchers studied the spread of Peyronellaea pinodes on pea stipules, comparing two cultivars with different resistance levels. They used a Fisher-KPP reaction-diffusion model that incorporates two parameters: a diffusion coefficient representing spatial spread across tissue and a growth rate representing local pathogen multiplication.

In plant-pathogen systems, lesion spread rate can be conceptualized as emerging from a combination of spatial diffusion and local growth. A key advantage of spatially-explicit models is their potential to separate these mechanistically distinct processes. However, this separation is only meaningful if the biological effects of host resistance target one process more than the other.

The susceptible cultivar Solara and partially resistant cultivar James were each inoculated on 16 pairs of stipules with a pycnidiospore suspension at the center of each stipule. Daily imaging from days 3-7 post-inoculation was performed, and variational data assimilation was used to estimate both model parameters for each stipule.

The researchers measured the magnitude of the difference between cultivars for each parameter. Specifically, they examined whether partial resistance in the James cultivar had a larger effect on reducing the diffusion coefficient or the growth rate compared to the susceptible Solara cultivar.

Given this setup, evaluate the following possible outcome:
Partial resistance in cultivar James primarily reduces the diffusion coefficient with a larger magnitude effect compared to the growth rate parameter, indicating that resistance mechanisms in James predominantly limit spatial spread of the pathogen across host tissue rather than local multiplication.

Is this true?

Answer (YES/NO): YES